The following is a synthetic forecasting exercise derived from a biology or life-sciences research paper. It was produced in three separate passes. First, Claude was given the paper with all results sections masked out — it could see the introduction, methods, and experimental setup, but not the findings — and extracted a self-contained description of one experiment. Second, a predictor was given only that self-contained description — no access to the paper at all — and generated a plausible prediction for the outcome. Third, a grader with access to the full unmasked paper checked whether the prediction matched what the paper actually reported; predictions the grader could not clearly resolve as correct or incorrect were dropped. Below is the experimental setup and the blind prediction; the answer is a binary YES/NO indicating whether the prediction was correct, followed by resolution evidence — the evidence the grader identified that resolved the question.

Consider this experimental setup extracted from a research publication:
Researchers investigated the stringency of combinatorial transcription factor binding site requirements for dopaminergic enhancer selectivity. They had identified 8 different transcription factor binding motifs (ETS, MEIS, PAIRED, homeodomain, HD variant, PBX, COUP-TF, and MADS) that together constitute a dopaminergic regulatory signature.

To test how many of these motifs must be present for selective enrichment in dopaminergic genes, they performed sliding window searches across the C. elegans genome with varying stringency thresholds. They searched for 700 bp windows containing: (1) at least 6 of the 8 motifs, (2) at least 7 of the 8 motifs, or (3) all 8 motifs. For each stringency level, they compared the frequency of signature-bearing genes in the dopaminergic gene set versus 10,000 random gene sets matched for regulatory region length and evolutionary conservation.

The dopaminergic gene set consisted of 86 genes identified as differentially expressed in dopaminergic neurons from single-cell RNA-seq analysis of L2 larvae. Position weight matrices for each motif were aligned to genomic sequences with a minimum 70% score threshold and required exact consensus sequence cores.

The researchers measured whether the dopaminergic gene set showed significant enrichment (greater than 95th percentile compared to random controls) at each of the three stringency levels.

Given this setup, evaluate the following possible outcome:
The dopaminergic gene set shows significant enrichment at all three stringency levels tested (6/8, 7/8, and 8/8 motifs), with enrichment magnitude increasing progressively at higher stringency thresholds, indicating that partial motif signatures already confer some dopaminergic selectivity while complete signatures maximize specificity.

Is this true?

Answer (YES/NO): NO